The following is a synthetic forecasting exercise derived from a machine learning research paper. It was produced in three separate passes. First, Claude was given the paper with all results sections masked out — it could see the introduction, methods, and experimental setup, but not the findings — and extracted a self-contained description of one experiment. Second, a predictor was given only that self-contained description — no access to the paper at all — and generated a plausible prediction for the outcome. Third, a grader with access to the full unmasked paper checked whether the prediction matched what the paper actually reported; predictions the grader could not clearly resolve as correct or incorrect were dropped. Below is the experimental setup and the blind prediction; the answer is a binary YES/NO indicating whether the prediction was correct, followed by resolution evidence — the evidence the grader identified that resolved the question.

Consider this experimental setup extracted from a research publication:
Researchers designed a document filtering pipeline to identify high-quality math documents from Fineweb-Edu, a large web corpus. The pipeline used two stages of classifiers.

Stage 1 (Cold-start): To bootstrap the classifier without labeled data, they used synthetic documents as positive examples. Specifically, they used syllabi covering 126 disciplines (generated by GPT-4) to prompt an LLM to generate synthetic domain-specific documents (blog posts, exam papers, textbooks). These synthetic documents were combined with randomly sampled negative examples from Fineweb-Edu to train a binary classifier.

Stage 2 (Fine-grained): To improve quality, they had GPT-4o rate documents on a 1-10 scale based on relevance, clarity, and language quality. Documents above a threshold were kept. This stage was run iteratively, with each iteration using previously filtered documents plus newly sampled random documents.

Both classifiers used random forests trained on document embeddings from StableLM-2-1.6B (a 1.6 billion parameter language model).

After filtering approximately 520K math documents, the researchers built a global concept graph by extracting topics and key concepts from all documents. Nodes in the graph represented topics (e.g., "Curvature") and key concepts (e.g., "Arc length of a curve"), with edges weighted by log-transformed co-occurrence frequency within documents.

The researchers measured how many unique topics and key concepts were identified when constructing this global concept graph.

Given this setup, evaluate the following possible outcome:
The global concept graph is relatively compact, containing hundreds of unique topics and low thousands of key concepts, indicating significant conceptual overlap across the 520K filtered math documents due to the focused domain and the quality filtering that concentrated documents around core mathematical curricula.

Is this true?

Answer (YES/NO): NO